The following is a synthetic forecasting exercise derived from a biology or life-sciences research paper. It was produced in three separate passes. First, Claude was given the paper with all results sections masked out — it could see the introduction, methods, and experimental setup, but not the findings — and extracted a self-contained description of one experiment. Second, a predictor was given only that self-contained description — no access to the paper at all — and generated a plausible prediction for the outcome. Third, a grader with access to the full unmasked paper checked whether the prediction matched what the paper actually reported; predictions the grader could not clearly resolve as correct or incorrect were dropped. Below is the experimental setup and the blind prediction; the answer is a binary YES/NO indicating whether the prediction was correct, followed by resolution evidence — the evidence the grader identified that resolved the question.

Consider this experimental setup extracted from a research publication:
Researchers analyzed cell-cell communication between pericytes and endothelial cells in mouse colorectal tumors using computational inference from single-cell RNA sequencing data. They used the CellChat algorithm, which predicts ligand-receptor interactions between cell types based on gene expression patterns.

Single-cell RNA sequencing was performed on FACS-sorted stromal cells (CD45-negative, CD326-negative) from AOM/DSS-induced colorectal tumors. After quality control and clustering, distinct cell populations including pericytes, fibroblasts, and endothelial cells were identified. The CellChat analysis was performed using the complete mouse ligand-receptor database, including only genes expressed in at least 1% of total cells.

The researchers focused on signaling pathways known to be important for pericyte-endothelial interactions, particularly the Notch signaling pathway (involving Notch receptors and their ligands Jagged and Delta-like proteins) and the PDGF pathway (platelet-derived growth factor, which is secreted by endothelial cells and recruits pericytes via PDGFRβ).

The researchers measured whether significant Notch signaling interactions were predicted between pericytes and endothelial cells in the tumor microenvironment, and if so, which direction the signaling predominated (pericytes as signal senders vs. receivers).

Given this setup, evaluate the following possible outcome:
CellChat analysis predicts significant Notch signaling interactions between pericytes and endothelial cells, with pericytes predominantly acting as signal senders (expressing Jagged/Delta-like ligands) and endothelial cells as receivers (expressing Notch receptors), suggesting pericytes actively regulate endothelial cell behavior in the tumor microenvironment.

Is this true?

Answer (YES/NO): NO